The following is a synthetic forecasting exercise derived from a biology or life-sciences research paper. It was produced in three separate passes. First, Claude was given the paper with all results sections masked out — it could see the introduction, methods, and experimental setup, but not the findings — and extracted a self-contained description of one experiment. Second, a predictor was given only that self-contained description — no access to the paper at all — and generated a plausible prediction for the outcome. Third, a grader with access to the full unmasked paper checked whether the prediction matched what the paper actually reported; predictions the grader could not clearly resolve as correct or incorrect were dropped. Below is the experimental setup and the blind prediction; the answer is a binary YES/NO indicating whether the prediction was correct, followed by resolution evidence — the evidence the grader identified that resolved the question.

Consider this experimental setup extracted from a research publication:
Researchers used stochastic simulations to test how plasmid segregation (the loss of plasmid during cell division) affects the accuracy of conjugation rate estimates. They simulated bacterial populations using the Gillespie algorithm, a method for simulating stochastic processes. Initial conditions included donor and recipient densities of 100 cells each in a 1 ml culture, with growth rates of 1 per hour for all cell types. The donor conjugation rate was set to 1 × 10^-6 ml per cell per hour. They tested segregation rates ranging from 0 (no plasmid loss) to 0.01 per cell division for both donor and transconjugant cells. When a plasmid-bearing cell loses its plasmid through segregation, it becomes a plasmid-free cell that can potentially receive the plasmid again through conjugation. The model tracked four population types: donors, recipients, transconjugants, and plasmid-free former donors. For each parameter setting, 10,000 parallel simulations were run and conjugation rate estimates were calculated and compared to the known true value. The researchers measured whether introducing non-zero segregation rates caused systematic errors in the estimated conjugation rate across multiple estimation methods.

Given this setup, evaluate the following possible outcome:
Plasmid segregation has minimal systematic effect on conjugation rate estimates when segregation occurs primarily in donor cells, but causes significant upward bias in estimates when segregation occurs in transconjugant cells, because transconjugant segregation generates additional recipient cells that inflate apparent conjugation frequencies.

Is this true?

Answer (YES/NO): NO